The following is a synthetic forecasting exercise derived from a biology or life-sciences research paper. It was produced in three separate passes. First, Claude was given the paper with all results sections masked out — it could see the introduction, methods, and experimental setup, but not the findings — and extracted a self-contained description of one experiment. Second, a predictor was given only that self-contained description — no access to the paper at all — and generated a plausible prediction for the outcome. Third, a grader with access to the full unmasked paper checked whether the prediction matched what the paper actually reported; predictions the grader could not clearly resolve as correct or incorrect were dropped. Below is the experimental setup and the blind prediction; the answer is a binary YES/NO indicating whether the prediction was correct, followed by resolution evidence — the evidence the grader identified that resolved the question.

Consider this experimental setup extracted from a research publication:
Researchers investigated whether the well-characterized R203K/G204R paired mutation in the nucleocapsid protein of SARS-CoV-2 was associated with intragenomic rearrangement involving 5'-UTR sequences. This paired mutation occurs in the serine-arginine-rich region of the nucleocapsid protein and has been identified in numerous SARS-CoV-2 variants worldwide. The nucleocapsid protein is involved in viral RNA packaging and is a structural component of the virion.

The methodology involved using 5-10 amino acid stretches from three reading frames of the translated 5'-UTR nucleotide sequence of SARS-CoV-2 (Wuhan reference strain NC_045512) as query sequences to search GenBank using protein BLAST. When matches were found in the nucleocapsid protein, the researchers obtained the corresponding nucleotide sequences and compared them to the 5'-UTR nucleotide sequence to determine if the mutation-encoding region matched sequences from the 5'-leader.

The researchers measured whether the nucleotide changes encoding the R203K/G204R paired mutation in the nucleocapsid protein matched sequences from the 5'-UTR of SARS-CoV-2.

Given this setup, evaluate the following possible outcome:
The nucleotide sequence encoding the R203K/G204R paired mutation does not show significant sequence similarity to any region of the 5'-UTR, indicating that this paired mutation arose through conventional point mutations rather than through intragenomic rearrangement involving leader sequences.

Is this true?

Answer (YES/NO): NO